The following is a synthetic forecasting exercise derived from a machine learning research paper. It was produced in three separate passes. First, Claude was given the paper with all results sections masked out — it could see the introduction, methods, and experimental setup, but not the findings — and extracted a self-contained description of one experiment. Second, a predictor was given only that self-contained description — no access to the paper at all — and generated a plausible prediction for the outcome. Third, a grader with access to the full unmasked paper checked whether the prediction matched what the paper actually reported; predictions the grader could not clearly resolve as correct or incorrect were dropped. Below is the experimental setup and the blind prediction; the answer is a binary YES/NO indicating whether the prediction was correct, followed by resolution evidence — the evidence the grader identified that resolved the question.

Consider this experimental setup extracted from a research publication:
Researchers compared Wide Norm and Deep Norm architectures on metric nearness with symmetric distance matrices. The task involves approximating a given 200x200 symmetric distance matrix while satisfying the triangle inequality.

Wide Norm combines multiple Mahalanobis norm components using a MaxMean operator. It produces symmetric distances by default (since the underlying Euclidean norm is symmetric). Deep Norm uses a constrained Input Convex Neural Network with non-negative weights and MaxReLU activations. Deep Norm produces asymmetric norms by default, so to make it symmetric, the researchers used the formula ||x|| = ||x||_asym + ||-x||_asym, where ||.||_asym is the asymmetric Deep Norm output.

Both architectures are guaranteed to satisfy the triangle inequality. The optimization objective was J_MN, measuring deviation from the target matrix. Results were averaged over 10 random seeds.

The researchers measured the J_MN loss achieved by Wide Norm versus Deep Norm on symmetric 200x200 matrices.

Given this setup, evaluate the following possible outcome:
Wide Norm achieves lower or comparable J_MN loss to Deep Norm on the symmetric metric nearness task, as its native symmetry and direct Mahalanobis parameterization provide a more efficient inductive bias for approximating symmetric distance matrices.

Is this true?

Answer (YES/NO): NO